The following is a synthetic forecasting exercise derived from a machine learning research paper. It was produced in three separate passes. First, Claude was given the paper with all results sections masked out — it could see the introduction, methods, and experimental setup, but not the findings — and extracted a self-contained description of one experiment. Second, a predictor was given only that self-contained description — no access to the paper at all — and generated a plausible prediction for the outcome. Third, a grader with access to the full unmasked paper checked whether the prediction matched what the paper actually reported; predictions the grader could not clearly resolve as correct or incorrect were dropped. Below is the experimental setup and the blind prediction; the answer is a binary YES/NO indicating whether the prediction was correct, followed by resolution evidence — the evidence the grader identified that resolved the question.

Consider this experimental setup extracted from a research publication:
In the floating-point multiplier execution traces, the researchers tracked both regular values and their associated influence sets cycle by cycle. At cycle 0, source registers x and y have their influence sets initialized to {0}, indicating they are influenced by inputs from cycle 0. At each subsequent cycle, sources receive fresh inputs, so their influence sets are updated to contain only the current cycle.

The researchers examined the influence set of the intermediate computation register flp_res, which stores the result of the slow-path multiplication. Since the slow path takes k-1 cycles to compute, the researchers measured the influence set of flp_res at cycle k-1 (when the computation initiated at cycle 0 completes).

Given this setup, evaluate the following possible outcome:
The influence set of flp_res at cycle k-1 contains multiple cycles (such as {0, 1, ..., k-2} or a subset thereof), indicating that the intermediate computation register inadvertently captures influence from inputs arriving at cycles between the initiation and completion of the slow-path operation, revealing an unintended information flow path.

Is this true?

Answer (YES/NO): NO